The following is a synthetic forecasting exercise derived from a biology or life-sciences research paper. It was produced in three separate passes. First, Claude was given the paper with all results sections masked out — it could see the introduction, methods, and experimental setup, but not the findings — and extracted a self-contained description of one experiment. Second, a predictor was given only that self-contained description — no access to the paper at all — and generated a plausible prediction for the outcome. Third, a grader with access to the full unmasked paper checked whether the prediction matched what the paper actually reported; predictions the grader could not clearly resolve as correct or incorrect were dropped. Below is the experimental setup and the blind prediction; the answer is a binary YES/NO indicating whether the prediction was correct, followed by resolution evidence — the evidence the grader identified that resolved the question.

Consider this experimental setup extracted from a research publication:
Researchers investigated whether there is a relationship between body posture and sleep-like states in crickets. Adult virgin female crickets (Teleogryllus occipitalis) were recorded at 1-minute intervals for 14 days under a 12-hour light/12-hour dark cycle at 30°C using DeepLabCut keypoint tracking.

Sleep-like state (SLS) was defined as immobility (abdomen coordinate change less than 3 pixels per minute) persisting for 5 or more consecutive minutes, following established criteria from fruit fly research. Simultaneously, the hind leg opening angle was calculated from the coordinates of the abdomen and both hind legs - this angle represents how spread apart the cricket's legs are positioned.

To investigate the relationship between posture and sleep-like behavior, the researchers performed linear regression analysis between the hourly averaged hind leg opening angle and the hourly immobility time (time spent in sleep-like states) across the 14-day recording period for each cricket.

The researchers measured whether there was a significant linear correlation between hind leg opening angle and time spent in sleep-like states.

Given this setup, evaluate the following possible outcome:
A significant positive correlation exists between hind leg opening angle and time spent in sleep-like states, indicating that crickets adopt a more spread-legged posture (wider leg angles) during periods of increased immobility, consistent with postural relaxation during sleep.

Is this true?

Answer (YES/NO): NO